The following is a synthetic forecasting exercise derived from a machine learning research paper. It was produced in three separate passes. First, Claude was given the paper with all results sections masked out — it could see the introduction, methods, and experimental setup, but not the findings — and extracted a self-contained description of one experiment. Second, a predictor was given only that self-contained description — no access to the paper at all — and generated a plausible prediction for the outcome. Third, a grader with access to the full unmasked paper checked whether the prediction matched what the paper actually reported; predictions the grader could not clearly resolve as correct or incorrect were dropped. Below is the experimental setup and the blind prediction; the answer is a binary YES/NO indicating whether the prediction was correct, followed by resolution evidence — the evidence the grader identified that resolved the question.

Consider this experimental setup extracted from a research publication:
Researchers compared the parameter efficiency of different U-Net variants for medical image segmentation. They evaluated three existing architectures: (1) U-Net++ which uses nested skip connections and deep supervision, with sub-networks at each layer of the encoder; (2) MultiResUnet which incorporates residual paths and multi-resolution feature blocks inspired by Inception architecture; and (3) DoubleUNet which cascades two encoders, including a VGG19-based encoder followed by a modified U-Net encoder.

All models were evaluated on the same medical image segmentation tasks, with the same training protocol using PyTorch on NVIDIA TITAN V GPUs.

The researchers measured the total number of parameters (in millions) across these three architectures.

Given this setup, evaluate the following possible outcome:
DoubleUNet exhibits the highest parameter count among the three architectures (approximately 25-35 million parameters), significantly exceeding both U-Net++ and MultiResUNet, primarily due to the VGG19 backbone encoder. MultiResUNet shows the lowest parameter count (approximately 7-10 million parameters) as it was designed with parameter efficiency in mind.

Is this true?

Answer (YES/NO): NO